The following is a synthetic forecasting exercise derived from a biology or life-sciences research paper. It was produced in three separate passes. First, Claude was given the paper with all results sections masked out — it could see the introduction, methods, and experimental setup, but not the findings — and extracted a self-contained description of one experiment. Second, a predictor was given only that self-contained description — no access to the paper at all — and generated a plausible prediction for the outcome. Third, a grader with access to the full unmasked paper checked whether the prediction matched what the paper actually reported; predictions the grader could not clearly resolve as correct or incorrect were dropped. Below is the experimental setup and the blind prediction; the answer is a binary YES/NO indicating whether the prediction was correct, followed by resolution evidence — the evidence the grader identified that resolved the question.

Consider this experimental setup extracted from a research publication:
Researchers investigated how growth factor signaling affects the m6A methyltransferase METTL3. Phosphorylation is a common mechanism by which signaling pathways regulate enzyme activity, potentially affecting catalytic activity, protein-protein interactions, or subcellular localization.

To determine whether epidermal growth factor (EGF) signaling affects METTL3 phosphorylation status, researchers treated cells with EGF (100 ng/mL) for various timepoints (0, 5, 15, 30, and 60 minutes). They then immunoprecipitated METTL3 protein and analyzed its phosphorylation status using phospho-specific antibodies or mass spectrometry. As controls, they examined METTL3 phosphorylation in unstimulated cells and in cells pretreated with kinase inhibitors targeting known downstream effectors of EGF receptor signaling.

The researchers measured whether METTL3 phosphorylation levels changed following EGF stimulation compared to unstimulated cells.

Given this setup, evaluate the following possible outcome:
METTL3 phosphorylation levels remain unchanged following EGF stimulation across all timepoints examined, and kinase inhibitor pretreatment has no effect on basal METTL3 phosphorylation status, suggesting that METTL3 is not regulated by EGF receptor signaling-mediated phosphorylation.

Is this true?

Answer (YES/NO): NO